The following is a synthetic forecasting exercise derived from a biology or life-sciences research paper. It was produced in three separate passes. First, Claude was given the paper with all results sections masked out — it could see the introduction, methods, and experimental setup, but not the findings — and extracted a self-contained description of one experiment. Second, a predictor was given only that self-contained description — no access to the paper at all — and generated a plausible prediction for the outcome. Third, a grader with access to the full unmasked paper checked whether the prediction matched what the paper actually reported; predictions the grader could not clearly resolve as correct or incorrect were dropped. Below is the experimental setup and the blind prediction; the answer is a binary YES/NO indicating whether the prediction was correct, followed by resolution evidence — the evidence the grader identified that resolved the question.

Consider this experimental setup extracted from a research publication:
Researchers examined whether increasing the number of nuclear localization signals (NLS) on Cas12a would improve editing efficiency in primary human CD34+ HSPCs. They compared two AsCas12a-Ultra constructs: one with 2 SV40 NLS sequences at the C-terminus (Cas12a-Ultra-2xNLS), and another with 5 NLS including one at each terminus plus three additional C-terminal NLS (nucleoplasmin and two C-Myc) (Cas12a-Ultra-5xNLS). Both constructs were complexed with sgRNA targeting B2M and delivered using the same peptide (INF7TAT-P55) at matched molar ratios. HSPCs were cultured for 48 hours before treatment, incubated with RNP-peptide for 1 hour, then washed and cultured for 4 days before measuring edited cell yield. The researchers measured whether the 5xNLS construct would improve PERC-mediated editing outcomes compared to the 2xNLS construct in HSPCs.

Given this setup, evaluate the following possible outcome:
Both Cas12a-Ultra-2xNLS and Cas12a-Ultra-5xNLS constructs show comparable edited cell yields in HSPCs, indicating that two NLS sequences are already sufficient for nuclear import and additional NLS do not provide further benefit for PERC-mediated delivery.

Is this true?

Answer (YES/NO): NO